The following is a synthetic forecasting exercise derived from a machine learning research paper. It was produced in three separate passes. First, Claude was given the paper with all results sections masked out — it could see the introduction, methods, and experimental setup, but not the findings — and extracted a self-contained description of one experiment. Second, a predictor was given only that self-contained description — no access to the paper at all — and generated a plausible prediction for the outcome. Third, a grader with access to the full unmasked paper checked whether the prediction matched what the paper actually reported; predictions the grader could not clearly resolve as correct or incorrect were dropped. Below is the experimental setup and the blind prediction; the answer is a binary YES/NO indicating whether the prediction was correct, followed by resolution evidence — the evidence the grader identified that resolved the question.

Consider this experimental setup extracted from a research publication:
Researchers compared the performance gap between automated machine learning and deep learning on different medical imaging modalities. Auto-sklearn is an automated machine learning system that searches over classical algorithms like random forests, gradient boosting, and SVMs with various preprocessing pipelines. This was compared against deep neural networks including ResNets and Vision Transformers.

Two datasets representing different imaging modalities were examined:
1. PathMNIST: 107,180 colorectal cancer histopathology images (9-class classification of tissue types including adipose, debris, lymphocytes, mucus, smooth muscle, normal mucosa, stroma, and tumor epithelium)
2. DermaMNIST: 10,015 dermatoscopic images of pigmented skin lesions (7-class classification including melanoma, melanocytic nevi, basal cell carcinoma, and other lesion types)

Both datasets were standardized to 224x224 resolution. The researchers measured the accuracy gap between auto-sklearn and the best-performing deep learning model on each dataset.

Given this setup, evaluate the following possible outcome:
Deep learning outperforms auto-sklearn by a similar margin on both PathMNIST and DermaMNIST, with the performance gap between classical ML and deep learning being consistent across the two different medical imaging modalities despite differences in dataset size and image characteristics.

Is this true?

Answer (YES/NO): NO